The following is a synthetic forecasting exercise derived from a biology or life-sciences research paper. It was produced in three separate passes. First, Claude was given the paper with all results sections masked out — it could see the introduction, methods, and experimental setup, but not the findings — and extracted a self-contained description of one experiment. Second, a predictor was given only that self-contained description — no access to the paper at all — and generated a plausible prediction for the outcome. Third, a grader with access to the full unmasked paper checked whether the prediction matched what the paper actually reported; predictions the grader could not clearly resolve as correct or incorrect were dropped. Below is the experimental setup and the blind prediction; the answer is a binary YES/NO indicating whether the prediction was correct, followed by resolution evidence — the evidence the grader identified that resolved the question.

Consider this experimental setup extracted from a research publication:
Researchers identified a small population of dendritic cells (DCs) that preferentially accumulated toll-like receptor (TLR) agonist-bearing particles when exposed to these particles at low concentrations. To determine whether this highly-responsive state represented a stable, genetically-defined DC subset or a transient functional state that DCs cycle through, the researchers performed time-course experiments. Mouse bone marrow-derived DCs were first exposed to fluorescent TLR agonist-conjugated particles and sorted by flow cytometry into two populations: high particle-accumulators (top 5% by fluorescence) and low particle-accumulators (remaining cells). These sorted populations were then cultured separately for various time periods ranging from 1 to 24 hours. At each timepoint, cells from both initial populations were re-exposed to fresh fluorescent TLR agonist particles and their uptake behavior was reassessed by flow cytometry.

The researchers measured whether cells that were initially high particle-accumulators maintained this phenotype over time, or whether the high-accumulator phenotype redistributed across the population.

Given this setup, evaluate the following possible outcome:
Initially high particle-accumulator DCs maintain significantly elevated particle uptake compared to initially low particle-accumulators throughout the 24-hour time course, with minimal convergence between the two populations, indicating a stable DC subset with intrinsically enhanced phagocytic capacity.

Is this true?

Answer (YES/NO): NO